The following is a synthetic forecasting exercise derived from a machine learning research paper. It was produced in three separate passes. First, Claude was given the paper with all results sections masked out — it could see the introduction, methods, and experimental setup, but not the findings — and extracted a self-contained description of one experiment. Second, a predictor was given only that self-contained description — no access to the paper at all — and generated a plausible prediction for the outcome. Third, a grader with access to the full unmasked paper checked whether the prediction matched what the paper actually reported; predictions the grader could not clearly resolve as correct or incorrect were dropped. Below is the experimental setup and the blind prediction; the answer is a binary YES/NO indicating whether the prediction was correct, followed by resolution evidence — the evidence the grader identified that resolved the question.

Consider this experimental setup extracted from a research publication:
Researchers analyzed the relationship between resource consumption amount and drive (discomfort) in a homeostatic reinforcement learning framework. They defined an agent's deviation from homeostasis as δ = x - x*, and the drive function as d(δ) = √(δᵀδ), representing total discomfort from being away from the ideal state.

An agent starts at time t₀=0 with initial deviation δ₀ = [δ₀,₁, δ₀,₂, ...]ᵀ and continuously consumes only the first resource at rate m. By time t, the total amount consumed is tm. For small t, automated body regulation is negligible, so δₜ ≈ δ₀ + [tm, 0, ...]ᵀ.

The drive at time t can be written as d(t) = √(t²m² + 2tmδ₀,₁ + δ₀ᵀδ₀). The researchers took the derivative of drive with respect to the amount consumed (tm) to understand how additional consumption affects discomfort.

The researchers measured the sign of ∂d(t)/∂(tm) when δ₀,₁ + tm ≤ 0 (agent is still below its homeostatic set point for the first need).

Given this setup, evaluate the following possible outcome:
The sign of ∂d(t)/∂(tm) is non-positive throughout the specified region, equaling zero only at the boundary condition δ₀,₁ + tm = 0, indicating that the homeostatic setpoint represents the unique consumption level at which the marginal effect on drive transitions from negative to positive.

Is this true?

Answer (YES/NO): NO